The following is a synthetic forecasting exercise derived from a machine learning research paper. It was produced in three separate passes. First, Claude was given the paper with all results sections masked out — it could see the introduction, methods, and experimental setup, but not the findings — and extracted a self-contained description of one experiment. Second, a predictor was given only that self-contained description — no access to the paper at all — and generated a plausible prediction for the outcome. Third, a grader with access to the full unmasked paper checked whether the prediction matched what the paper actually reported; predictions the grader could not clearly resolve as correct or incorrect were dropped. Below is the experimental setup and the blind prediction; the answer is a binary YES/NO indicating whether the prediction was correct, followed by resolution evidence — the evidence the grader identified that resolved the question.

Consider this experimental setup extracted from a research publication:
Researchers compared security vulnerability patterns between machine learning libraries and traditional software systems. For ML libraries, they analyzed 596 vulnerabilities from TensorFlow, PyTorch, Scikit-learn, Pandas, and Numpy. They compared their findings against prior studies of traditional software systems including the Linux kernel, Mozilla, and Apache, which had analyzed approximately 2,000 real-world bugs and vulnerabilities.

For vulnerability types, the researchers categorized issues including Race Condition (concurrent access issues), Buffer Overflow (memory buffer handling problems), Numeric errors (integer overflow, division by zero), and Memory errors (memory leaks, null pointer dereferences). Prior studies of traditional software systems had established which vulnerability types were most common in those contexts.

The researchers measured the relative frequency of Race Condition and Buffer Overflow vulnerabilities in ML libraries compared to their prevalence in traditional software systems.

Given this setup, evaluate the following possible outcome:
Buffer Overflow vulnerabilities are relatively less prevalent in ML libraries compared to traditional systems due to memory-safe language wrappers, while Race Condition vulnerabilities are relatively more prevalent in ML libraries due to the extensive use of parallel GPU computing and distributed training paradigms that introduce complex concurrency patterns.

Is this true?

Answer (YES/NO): NO